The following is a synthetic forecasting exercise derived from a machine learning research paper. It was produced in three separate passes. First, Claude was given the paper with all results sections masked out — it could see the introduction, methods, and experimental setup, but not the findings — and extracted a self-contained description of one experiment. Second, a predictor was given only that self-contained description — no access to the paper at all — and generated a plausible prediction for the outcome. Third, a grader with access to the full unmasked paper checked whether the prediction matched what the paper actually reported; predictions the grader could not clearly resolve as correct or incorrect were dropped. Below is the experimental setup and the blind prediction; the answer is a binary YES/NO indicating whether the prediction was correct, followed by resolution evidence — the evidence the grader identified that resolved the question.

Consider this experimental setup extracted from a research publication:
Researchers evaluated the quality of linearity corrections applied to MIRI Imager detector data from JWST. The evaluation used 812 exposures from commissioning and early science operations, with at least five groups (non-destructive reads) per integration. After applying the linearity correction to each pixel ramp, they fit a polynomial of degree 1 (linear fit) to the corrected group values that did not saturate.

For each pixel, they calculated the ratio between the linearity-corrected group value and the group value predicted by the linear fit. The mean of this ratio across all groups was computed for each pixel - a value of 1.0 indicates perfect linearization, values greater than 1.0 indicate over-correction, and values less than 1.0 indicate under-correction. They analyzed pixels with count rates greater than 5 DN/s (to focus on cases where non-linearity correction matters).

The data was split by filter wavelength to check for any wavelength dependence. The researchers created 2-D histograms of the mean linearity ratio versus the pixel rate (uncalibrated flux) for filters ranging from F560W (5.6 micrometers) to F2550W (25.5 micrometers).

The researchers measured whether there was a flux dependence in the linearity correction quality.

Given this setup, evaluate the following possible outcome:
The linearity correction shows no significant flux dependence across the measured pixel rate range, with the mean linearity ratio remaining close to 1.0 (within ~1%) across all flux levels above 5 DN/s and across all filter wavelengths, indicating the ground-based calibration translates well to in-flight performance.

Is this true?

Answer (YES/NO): YES